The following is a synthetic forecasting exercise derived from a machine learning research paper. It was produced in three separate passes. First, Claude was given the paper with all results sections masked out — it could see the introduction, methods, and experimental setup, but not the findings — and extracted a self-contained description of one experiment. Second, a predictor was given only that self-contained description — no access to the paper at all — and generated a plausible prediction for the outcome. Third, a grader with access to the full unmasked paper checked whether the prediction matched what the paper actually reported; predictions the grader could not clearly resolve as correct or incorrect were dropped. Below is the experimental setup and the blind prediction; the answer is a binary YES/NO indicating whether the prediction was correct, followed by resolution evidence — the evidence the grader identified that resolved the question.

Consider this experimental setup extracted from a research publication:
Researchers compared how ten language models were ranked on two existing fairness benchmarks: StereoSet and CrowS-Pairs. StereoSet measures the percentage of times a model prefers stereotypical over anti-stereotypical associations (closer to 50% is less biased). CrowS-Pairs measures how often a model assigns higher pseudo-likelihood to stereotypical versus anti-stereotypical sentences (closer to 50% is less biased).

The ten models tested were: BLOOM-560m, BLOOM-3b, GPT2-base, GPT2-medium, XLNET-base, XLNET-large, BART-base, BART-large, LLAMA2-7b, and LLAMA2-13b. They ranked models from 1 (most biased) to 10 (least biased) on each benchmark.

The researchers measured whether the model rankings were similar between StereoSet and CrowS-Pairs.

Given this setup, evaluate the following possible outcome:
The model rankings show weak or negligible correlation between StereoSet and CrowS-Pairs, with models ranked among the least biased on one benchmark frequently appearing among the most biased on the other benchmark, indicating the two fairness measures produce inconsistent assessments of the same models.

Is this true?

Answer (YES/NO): NO